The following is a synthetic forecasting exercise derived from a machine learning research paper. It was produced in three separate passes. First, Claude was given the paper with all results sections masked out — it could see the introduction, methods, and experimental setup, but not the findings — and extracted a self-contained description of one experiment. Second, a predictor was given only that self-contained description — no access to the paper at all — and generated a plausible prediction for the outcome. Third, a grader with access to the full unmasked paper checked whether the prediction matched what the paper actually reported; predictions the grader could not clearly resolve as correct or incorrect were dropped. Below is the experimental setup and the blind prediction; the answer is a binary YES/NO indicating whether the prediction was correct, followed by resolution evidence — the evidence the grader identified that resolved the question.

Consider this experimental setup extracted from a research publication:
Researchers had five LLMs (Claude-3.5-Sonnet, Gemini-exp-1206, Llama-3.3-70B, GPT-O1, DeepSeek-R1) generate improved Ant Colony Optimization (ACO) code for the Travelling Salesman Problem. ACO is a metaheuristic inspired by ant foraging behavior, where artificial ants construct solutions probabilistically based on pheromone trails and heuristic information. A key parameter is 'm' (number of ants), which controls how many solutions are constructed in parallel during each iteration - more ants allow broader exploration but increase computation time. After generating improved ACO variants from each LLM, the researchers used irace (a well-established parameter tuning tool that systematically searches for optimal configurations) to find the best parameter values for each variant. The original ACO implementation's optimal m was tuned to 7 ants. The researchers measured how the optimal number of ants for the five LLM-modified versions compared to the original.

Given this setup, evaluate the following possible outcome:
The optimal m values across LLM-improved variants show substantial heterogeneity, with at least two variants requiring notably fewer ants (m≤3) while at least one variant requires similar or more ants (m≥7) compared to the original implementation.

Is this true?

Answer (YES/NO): YES